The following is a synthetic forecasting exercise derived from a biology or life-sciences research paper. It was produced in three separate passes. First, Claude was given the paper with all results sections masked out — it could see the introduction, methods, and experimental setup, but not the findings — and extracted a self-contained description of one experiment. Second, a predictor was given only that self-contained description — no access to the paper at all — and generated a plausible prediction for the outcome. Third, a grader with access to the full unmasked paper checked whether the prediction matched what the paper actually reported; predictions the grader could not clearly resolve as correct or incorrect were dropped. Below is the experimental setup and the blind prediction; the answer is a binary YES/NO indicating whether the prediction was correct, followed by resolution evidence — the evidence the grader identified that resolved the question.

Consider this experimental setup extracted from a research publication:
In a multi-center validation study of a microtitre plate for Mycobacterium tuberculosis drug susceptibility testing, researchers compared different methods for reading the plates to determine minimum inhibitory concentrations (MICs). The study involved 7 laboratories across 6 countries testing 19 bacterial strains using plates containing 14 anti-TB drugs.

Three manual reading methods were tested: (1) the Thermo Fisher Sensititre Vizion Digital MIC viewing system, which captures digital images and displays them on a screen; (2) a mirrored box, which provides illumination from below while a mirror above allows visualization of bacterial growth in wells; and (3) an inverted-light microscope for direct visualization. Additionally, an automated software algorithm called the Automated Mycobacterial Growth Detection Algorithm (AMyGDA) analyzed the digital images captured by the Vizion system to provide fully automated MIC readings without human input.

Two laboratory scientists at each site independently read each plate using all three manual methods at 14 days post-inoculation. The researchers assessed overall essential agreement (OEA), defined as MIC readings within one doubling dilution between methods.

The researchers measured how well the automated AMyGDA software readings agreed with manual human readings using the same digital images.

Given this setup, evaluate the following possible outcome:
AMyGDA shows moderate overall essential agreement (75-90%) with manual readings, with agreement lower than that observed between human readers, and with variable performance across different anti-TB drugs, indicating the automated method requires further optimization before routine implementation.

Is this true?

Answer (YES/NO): NO